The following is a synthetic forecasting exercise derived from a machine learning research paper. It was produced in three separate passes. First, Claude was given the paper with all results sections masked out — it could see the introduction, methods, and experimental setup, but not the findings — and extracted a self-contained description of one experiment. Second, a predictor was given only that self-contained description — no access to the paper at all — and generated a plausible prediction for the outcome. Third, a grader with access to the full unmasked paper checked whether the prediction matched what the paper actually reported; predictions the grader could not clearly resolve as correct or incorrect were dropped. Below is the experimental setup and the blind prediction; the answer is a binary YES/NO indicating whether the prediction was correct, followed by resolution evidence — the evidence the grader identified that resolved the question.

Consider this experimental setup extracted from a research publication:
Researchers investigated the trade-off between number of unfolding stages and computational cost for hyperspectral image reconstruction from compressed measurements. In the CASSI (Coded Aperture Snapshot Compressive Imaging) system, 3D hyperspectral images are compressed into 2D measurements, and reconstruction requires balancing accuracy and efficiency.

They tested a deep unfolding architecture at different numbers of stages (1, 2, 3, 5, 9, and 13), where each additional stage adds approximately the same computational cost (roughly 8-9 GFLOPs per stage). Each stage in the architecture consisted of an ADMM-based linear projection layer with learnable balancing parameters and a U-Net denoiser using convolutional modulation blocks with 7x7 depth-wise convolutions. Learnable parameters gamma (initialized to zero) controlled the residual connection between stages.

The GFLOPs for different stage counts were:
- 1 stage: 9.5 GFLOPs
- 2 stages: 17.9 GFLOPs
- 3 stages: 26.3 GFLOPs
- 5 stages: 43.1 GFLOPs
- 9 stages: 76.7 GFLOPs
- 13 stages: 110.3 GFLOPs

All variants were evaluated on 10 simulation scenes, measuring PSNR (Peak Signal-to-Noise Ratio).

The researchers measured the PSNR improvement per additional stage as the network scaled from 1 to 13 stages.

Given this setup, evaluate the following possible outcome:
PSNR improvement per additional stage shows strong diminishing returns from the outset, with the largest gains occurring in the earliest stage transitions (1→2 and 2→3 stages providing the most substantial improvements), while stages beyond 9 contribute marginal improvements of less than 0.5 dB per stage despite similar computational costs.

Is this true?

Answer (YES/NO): YES